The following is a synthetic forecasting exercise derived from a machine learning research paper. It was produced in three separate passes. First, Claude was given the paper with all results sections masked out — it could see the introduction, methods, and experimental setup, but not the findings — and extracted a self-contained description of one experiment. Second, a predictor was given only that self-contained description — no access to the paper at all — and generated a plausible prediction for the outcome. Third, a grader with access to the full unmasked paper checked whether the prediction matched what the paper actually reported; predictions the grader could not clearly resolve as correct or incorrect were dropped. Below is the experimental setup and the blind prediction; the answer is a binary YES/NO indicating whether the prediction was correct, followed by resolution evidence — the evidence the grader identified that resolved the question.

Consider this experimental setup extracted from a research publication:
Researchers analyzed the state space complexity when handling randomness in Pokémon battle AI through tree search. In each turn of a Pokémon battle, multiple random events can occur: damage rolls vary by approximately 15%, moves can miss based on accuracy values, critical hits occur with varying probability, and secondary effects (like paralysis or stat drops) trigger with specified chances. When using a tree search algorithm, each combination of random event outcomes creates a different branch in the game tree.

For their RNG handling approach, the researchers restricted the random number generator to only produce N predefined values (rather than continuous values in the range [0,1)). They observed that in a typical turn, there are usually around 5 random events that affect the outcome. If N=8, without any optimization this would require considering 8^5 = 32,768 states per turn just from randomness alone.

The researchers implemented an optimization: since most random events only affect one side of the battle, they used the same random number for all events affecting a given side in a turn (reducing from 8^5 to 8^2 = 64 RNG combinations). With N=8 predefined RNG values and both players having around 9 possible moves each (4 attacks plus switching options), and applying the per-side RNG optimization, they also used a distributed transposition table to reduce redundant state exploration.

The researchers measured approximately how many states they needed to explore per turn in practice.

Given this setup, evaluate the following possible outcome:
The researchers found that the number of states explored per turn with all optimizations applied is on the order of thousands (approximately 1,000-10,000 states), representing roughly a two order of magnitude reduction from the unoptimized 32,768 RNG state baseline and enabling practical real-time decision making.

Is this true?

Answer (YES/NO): NO